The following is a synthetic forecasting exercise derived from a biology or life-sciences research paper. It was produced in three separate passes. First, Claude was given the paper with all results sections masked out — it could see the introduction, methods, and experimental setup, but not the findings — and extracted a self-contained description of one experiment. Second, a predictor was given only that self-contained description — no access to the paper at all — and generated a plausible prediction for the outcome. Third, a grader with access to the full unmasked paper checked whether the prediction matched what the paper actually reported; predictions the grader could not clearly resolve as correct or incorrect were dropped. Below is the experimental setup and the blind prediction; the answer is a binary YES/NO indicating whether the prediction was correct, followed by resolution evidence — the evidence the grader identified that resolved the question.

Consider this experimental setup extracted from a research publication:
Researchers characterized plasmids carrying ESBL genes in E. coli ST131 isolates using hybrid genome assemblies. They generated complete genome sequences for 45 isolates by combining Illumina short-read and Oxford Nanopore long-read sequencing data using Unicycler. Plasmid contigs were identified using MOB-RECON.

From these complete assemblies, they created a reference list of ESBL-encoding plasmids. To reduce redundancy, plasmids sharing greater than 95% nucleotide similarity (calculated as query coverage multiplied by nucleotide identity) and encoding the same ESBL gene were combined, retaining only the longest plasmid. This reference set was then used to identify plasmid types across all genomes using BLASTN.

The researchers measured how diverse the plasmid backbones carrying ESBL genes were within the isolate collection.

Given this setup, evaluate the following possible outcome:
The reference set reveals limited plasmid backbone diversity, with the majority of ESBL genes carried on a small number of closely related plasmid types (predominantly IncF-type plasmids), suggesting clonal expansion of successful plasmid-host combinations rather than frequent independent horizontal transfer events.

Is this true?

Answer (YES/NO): NO